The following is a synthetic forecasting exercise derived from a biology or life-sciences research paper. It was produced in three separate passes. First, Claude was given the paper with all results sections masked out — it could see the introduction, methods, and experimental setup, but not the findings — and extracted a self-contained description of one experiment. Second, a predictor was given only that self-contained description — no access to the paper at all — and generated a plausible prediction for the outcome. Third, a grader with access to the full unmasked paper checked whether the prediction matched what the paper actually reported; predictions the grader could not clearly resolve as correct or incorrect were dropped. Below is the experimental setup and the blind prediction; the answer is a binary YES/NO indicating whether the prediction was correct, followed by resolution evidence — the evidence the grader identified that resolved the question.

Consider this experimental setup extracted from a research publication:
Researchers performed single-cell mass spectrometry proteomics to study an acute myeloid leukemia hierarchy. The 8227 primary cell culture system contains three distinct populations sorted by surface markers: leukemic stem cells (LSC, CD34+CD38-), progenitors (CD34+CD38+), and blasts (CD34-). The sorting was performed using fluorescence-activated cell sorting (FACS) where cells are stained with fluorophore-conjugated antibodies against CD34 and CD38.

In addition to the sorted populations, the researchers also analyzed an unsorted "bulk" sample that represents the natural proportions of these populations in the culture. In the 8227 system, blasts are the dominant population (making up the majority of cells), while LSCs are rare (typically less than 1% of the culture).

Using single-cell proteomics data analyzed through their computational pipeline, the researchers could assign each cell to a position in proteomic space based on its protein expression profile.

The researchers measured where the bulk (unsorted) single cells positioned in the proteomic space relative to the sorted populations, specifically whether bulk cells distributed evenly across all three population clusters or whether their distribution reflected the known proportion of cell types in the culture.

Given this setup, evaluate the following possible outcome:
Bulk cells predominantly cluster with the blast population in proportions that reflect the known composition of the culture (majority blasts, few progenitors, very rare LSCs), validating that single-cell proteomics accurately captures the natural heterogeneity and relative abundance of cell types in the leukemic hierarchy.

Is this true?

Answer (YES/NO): YES